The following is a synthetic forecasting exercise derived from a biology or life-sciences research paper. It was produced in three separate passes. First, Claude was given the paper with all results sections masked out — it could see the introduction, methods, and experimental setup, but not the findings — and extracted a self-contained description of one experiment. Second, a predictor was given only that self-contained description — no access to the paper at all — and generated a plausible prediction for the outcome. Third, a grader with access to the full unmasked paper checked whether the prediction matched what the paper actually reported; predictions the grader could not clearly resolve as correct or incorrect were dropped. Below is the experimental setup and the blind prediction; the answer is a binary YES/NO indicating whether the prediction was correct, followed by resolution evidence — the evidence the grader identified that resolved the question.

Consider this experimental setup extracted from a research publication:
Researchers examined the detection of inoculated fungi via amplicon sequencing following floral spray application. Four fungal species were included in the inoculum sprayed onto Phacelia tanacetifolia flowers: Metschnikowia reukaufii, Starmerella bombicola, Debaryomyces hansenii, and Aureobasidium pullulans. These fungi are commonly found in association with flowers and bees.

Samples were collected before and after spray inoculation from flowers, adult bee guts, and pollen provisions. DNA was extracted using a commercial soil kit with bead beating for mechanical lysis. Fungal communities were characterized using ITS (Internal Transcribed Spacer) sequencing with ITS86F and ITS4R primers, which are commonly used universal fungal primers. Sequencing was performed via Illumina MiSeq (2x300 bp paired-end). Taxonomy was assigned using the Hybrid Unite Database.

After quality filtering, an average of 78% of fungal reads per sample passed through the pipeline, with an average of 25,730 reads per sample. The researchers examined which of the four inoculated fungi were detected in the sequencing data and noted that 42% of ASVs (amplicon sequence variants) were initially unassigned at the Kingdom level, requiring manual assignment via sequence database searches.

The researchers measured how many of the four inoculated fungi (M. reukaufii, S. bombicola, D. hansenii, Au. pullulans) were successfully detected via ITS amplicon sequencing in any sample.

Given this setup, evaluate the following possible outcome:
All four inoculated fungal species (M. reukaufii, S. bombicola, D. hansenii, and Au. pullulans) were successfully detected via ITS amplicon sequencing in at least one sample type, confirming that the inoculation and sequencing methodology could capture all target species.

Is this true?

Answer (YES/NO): NO